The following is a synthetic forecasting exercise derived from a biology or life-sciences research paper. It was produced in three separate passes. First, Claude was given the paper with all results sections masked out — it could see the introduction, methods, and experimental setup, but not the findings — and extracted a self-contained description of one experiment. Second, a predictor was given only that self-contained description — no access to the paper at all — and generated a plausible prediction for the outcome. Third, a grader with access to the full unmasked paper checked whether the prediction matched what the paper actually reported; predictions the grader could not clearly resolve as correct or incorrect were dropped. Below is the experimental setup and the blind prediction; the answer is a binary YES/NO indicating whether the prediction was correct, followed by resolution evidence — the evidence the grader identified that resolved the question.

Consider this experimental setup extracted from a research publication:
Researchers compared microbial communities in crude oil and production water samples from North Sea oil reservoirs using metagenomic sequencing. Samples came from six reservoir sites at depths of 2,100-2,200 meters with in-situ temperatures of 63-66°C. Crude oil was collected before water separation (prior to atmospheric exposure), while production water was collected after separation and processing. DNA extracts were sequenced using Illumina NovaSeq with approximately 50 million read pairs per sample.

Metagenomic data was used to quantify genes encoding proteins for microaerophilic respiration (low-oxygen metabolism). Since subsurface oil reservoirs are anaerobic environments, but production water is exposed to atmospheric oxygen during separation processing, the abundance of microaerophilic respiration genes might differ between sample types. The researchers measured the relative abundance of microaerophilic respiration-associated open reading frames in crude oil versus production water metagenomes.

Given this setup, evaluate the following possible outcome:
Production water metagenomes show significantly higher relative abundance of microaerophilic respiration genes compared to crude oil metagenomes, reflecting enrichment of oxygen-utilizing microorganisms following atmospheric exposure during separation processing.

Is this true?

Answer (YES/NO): NO